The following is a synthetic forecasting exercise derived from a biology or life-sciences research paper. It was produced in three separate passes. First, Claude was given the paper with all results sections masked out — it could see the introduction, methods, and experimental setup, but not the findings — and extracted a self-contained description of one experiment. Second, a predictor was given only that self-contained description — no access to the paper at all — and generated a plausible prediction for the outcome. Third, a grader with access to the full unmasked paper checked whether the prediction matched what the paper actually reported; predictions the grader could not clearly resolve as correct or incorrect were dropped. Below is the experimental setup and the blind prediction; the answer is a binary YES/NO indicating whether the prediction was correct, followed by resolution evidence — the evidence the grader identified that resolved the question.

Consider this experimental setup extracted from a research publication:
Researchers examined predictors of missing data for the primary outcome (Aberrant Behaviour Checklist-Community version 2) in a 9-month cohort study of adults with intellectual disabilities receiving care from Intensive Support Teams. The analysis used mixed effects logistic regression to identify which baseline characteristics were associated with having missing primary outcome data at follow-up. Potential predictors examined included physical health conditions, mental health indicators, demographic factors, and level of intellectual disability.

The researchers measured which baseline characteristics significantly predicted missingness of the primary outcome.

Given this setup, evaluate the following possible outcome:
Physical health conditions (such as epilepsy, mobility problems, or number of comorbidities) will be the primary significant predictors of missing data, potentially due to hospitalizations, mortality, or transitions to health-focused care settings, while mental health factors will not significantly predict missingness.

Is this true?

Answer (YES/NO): YES